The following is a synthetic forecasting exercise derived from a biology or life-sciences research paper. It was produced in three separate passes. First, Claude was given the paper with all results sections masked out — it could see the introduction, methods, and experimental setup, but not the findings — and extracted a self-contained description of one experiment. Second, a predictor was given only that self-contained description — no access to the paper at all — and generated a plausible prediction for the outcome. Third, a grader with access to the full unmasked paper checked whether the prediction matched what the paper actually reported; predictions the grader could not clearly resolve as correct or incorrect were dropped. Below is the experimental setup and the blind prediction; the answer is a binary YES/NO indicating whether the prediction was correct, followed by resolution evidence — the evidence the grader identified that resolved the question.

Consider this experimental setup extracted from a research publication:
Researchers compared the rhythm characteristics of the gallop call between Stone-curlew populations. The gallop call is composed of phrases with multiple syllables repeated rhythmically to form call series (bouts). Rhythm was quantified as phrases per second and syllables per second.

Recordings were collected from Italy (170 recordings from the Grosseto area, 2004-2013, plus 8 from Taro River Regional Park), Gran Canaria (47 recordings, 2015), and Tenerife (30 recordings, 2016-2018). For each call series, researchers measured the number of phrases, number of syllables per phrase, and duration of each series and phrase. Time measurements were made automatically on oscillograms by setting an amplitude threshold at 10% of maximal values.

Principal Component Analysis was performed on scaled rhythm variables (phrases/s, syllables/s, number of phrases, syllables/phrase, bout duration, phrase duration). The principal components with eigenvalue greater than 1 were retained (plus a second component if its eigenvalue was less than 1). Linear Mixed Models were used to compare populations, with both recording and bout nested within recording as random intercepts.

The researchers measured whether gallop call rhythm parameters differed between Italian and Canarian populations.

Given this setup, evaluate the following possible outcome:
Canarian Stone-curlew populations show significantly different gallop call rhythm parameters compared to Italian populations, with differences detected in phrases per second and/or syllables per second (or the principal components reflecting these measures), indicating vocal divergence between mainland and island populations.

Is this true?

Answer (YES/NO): NO